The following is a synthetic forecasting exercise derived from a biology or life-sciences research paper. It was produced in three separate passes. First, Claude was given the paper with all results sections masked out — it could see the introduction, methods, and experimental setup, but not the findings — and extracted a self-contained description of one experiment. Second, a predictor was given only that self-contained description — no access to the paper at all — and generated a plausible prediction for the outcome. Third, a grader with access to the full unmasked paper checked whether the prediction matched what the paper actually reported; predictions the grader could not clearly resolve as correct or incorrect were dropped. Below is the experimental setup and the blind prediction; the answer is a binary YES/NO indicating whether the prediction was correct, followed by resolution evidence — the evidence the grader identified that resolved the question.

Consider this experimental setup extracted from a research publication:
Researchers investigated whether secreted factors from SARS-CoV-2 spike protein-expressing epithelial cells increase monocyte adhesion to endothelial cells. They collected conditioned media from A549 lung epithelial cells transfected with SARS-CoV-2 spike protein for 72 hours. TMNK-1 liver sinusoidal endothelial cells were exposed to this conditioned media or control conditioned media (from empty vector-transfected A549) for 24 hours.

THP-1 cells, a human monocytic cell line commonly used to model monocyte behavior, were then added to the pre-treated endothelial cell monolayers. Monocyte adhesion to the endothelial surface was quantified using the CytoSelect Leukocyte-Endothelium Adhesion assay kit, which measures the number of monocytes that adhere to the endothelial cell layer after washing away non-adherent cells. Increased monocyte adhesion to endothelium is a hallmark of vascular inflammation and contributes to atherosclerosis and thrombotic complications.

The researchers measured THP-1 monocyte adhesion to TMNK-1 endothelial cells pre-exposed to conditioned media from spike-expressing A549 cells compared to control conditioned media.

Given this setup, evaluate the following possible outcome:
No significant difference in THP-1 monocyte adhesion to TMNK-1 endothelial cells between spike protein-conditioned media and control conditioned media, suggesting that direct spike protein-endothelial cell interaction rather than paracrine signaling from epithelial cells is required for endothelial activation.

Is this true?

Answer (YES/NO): NO